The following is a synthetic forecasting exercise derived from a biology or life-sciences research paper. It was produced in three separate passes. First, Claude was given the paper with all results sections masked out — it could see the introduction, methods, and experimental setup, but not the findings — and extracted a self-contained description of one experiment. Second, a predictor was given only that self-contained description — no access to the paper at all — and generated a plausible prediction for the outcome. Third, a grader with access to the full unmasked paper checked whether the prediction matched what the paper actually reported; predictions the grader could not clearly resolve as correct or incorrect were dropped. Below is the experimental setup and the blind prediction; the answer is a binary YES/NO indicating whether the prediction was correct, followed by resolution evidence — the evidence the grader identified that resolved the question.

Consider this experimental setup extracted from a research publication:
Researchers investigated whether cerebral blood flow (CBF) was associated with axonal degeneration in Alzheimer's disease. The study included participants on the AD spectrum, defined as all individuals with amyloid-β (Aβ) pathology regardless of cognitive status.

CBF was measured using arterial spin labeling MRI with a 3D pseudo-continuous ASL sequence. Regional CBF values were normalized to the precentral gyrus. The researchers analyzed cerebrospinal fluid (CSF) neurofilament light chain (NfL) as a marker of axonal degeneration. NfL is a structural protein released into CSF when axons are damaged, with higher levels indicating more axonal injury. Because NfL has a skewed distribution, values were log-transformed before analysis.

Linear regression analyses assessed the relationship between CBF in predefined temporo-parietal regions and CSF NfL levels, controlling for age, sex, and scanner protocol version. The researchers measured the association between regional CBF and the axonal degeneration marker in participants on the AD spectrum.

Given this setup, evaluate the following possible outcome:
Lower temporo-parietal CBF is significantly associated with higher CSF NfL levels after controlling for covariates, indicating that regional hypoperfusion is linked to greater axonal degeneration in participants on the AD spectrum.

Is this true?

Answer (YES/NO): NO